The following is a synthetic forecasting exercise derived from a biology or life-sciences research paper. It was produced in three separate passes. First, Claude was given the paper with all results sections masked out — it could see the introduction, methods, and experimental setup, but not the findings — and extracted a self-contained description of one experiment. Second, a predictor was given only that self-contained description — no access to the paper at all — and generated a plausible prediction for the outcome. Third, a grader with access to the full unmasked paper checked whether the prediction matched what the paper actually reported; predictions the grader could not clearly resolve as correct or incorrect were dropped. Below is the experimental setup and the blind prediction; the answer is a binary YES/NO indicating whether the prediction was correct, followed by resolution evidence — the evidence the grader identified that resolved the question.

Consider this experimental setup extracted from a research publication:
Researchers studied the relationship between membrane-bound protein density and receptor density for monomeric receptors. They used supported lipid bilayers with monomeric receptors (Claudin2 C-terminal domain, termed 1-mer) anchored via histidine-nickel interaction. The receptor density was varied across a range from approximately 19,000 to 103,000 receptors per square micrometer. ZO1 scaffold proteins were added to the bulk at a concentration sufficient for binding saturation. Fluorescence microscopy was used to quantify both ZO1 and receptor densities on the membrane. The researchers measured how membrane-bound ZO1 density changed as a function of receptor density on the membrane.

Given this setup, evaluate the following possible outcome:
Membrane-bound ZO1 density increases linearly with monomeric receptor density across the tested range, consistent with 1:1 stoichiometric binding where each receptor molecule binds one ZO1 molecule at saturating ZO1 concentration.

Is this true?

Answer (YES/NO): NO